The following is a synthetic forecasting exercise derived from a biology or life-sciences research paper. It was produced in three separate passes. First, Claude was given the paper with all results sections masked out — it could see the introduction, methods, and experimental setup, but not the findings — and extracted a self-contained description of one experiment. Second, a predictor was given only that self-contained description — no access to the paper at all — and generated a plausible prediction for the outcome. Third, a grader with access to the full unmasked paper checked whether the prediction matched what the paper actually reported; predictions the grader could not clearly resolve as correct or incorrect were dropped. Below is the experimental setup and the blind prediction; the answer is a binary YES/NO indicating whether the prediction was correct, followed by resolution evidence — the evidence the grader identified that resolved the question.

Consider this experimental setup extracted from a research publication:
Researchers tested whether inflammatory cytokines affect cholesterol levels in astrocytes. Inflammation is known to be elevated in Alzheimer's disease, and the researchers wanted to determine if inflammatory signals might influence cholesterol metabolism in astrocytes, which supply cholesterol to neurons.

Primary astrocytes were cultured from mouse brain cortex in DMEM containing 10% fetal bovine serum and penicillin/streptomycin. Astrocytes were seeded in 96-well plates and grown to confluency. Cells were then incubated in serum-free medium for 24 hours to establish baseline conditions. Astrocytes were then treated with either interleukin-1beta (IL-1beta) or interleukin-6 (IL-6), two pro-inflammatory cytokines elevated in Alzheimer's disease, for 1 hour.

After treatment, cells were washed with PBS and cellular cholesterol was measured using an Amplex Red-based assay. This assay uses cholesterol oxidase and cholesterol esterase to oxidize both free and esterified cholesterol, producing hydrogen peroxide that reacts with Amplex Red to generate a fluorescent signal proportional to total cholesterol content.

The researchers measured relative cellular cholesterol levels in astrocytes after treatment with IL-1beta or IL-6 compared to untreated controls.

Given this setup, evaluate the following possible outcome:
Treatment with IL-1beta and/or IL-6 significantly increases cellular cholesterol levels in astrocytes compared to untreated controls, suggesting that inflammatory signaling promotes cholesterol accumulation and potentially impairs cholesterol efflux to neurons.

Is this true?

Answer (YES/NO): YES